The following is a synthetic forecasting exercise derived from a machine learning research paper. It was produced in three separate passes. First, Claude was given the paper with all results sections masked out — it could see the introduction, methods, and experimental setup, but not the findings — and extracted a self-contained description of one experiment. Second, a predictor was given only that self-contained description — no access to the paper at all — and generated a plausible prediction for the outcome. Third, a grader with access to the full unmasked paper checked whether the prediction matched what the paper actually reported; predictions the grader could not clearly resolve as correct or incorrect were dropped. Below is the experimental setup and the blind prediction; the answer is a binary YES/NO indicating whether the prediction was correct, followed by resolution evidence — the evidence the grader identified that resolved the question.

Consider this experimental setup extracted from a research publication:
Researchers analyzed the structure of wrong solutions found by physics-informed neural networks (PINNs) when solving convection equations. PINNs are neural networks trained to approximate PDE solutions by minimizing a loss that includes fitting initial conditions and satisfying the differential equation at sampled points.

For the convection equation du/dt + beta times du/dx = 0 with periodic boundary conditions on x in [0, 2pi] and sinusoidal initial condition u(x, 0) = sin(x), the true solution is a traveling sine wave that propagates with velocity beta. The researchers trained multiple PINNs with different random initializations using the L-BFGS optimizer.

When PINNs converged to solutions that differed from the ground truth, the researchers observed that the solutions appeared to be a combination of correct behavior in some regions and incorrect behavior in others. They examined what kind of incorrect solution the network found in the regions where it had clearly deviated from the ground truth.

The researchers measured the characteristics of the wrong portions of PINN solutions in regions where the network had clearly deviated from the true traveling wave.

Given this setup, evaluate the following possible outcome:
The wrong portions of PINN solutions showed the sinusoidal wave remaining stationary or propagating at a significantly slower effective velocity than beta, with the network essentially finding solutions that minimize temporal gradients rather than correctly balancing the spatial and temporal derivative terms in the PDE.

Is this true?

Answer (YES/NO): NO